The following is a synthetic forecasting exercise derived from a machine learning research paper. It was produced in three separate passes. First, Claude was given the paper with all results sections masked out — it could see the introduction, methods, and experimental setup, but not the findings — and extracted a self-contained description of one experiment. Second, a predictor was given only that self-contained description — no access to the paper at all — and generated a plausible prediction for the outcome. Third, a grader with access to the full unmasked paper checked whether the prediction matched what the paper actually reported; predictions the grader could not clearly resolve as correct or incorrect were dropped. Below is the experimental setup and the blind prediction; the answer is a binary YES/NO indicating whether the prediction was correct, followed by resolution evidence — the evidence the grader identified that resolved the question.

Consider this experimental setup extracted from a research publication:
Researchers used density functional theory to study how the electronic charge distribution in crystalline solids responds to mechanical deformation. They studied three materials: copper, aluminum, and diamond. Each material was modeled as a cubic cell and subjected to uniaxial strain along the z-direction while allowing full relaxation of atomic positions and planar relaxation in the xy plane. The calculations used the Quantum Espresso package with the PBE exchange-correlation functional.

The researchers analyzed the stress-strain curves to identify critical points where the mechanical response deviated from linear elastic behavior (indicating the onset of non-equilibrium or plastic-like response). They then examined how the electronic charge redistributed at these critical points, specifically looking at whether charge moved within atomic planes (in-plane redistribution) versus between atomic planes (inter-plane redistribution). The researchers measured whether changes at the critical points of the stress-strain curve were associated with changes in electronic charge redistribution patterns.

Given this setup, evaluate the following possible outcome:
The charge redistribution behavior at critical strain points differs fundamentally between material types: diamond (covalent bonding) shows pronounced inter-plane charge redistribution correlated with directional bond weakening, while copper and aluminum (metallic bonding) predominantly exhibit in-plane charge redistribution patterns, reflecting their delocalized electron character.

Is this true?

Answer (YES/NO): NO